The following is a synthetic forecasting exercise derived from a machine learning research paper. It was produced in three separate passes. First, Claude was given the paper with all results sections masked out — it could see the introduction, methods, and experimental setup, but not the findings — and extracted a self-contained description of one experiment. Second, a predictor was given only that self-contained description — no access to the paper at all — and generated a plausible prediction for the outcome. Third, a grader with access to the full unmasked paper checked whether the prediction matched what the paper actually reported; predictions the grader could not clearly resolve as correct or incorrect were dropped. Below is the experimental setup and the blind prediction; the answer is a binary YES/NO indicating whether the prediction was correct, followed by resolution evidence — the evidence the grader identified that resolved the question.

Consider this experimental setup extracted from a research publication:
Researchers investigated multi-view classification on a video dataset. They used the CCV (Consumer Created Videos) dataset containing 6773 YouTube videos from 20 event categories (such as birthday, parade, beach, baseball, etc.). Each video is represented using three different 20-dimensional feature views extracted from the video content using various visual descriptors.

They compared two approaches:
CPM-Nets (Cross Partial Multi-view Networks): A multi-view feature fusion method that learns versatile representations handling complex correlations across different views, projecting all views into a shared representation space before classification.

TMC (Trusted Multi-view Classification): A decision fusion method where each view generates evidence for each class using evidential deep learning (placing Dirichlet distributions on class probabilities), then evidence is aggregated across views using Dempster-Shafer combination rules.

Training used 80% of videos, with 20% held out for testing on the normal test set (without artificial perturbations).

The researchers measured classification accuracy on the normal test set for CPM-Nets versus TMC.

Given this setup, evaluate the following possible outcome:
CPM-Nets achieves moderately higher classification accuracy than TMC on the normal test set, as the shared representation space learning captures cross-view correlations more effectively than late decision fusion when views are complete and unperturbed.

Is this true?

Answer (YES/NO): NO